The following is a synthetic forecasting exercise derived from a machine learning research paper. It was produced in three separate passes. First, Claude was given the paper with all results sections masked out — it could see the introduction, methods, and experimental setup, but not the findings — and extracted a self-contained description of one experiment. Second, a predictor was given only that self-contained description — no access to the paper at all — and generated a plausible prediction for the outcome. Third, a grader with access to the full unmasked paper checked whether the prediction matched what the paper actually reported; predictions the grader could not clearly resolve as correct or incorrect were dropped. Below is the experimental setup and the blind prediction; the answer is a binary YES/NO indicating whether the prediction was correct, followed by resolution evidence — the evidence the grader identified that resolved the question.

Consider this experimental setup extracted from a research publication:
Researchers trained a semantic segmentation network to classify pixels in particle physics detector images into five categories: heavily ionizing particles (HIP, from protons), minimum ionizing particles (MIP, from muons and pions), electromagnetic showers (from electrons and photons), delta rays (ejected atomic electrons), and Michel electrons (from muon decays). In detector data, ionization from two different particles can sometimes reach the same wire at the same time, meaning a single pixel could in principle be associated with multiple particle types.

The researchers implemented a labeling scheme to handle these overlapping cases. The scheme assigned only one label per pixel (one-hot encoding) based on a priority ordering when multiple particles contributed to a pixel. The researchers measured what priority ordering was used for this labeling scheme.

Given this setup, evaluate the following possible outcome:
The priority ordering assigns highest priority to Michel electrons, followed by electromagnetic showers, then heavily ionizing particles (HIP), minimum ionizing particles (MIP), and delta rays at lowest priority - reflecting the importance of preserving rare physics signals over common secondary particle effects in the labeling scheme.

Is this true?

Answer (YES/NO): NO